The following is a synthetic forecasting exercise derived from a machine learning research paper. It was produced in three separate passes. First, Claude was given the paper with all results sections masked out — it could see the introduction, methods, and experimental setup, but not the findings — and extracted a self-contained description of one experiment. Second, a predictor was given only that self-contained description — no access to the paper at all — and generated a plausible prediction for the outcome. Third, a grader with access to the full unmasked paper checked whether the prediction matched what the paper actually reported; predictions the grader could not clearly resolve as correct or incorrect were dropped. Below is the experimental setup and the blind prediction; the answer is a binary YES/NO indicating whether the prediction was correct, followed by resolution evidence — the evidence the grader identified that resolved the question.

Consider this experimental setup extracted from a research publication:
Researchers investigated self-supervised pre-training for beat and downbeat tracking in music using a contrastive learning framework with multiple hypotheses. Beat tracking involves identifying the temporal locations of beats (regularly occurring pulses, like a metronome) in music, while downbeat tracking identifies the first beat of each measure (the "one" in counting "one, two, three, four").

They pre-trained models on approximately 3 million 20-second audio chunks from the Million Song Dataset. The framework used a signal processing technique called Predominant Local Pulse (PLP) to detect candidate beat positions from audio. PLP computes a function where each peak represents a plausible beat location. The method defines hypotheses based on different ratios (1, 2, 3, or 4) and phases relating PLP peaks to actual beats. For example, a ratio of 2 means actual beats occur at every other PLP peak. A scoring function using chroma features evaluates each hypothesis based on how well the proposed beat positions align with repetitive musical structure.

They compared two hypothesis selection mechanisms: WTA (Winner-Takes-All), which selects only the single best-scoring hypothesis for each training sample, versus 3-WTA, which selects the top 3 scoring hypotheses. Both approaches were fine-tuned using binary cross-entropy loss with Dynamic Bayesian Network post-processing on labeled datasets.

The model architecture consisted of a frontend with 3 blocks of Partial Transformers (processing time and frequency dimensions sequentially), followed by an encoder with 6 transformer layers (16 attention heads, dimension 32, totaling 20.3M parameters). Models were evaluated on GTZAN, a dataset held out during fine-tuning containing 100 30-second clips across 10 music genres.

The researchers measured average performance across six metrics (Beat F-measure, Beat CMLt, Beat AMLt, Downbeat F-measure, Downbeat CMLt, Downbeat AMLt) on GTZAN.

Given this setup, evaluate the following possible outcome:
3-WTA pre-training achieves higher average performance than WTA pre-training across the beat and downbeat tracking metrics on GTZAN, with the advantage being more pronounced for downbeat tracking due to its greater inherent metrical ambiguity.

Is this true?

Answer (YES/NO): NO